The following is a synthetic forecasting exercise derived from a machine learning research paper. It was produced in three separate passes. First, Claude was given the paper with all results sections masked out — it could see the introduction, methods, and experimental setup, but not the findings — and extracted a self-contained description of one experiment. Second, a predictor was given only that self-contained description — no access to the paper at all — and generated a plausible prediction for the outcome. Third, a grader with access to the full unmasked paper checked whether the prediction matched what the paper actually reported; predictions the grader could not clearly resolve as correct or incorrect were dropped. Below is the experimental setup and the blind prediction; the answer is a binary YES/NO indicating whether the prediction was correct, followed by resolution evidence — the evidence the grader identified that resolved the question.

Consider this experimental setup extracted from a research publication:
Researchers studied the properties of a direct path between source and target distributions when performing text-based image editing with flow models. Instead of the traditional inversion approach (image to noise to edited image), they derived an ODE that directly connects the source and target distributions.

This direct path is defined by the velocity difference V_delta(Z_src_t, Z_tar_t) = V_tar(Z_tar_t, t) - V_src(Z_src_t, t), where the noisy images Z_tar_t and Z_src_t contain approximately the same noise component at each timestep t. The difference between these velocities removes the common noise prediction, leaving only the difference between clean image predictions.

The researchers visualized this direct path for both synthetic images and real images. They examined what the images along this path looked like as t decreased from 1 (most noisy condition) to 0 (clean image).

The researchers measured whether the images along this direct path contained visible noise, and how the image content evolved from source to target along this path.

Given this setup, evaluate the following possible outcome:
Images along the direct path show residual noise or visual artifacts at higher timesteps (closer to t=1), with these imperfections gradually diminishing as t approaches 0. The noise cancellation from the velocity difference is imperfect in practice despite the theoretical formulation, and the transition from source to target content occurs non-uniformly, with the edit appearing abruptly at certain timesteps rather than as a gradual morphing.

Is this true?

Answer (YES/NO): NO